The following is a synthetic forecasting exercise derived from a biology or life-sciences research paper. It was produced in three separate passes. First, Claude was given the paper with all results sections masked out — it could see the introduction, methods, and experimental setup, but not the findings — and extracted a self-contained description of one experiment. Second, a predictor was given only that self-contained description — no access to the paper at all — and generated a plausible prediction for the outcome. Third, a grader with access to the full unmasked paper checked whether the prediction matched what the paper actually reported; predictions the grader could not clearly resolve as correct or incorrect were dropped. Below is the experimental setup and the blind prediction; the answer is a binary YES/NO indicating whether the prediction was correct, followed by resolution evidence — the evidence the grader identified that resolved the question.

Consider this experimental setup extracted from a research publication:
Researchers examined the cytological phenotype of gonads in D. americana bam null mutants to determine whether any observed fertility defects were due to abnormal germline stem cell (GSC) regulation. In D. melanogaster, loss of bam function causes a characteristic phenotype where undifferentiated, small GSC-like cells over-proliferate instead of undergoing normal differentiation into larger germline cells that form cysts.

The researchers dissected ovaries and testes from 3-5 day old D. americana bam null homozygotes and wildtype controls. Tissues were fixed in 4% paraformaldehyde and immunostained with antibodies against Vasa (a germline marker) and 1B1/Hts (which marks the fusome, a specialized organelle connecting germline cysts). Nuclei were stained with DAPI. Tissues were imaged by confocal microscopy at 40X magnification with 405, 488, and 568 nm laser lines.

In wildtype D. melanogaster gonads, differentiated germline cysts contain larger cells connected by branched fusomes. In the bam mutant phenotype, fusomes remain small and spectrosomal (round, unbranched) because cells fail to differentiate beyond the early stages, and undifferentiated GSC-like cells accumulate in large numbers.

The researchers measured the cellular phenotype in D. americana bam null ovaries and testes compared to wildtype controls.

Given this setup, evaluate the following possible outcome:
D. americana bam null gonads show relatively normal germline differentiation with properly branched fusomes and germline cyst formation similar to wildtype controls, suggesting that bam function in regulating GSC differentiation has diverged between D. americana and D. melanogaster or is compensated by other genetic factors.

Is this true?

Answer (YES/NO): NO